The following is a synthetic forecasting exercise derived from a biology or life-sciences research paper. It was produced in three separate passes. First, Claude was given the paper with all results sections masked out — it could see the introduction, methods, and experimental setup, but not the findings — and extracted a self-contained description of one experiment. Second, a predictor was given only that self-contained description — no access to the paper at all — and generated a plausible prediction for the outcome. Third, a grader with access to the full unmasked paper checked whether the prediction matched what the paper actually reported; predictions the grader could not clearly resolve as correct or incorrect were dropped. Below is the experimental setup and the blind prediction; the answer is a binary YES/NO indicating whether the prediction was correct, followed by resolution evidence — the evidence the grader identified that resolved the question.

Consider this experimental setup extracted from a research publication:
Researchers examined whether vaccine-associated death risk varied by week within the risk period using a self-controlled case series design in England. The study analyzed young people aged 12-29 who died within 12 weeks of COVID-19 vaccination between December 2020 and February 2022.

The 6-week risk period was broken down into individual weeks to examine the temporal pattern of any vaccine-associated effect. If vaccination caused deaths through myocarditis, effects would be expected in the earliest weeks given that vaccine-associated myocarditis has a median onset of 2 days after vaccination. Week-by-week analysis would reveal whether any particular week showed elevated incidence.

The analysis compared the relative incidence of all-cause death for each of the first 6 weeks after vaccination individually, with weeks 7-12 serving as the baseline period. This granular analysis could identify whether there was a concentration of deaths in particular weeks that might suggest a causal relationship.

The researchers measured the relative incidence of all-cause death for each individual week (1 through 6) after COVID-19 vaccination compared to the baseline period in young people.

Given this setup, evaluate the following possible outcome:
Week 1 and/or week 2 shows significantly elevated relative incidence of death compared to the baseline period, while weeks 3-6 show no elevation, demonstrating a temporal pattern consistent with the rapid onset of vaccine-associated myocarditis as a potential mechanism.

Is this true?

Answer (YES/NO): NO